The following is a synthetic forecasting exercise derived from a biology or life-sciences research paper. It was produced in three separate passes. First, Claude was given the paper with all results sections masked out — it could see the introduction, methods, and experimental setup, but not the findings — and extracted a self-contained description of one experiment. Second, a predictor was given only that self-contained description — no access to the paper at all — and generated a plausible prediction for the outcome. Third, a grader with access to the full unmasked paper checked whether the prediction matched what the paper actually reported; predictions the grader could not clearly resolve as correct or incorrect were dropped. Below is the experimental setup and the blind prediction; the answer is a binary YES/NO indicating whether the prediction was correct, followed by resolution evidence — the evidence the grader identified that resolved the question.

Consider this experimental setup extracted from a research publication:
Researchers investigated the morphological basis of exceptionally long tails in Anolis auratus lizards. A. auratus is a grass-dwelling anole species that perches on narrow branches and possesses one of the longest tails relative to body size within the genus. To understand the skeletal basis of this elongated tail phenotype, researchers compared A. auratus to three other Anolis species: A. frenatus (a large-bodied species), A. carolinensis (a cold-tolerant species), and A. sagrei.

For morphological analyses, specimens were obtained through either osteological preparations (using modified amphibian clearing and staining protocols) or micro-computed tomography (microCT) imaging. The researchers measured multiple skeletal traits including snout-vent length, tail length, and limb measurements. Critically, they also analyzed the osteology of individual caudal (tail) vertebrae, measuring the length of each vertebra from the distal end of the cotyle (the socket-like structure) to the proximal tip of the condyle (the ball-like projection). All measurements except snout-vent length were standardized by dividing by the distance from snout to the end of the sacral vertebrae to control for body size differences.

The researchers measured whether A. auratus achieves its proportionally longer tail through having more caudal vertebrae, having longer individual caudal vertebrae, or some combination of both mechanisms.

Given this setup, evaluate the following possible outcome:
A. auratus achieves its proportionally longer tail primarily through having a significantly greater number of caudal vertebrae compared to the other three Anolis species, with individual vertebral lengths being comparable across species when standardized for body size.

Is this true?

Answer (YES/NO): NO